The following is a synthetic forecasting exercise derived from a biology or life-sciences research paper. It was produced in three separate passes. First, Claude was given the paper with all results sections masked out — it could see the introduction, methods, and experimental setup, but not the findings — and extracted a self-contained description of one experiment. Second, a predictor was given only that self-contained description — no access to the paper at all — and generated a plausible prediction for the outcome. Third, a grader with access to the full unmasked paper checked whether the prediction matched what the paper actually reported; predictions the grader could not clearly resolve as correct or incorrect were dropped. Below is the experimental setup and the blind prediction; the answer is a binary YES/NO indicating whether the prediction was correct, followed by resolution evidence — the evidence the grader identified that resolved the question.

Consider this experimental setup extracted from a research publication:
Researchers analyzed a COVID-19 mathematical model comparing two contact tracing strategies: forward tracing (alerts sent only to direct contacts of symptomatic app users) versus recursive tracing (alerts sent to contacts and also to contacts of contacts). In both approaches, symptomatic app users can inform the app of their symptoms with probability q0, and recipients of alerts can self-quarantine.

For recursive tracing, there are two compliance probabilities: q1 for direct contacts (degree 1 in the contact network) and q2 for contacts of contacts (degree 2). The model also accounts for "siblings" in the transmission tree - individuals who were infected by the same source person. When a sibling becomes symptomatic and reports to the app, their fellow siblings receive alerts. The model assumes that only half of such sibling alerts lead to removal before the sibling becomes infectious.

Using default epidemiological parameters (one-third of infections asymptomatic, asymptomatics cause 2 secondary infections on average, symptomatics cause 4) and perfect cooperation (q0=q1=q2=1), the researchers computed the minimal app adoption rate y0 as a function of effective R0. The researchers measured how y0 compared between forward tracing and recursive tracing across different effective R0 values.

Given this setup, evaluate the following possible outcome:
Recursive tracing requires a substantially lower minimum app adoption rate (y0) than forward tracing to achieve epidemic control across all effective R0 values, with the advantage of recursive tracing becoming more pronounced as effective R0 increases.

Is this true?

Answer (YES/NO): NO